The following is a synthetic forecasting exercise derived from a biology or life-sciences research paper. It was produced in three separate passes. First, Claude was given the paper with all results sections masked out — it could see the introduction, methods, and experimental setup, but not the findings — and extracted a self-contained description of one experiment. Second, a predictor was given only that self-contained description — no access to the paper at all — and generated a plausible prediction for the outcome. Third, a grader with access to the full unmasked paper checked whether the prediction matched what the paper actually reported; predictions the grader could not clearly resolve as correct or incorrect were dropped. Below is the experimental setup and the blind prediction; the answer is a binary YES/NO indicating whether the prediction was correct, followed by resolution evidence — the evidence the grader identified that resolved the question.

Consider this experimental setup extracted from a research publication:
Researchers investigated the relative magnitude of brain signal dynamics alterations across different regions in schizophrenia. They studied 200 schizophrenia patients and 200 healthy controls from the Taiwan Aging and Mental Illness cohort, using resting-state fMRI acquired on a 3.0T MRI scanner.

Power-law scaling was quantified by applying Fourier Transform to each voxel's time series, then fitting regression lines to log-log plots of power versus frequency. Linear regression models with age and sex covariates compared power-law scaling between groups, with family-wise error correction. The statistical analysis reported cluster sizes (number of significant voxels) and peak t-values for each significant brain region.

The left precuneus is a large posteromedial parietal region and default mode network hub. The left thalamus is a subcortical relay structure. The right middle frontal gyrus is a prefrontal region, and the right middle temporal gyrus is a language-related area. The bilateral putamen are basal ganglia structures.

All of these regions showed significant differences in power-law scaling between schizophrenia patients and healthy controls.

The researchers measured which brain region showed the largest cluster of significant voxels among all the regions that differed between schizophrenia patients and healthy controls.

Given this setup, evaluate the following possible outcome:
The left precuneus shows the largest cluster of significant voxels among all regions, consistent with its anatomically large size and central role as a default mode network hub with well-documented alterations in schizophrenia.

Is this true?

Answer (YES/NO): YES